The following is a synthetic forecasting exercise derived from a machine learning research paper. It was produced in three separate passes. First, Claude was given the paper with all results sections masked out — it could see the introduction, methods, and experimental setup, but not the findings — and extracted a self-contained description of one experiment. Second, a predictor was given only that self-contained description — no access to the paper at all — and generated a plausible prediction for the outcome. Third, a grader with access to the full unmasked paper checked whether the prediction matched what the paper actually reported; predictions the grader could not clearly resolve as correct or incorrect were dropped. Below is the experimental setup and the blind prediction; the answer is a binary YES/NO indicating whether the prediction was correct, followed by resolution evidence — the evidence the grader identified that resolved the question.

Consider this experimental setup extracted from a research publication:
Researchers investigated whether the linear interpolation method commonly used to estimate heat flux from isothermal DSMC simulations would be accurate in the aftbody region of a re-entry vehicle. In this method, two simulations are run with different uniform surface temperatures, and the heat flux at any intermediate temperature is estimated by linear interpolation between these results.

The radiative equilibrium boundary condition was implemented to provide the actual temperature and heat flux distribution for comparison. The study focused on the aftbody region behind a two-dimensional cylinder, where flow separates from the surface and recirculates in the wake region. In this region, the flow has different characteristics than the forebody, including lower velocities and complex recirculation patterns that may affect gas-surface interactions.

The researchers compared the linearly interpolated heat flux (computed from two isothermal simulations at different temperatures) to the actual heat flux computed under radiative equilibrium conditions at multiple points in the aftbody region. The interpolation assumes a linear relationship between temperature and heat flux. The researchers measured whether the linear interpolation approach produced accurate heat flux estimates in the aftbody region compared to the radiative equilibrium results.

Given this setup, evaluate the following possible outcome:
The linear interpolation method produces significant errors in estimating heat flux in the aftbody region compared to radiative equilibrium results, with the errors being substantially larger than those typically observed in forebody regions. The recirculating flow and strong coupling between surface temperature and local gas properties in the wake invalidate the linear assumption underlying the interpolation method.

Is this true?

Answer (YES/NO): YES